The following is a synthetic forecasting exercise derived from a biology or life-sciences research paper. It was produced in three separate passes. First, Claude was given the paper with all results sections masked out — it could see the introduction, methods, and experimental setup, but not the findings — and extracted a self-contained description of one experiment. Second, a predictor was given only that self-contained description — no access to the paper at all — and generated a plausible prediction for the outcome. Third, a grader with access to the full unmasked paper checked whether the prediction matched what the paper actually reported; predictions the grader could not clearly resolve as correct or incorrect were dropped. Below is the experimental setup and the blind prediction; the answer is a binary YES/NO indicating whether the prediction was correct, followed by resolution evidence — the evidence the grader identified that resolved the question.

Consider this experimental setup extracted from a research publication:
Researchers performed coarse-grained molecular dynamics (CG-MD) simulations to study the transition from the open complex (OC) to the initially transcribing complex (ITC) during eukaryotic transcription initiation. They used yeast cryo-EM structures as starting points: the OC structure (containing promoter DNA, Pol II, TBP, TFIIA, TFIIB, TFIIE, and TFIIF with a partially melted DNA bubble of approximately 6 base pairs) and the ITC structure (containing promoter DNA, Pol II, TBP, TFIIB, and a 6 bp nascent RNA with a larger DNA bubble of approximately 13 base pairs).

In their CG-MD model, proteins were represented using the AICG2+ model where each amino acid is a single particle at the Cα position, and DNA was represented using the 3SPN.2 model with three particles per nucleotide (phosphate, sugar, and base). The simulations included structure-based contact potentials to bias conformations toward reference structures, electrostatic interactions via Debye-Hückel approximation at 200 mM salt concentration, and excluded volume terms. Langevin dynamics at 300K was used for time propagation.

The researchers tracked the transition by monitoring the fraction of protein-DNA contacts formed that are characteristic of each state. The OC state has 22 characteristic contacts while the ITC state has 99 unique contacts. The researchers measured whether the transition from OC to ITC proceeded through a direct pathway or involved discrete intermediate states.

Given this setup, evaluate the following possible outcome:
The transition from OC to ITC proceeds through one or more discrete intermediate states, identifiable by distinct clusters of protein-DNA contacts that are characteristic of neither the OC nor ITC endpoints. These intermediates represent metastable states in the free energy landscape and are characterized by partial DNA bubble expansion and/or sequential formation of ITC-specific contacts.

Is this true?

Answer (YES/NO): YES